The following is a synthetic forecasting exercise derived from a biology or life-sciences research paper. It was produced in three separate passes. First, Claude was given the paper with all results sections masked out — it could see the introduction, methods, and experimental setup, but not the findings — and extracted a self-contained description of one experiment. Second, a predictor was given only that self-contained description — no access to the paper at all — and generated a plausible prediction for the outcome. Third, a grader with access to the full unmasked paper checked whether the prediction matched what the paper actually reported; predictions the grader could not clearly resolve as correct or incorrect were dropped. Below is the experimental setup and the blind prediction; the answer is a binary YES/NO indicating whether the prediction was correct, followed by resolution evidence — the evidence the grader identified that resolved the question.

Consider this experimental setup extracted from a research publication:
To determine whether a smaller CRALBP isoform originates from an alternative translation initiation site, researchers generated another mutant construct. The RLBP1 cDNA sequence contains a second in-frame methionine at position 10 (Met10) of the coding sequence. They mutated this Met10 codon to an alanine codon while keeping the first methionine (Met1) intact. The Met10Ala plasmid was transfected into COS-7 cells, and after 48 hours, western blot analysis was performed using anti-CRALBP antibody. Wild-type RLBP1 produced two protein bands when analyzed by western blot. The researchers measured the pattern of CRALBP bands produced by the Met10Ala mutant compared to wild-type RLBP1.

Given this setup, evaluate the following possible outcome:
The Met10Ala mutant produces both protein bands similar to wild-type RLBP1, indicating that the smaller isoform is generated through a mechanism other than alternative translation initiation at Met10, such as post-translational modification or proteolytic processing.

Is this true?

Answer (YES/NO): NO